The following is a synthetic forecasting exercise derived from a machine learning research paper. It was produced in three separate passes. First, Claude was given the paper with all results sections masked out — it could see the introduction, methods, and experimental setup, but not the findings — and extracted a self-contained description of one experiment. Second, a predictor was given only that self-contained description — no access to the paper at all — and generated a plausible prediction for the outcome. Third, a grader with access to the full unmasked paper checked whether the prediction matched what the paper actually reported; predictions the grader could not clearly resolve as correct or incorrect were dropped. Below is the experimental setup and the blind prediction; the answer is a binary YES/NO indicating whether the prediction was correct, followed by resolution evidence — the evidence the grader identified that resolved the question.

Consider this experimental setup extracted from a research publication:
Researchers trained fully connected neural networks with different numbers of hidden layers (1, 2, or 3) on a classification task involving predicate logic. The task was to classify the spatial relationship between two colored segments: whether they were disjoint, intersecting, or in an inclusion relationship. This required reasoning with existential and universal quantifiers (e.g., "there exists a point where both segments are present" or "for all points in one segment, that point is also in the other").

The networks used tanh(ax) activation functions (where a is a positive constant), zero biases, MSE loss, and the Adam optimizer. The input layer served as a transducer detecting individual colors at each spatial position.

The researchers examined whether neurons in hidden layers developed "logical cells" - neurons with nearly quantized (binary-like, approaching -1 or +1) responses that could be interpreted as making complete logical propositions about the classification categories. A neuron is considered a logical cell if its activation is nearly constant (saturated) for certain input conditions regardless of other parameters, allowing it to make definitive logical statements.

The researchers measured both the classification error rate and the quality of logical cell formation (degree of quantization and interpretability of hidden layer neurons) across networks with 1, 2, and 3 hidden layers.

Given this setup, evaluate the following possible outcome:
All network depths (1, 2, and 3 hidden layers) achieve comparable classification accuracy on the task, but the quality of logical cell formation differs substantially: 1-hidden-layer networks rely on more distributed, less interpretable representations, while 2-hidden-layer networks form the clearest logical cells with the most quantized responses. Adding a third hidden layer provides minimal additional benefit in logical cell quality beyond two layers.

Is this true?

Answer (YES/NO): NO